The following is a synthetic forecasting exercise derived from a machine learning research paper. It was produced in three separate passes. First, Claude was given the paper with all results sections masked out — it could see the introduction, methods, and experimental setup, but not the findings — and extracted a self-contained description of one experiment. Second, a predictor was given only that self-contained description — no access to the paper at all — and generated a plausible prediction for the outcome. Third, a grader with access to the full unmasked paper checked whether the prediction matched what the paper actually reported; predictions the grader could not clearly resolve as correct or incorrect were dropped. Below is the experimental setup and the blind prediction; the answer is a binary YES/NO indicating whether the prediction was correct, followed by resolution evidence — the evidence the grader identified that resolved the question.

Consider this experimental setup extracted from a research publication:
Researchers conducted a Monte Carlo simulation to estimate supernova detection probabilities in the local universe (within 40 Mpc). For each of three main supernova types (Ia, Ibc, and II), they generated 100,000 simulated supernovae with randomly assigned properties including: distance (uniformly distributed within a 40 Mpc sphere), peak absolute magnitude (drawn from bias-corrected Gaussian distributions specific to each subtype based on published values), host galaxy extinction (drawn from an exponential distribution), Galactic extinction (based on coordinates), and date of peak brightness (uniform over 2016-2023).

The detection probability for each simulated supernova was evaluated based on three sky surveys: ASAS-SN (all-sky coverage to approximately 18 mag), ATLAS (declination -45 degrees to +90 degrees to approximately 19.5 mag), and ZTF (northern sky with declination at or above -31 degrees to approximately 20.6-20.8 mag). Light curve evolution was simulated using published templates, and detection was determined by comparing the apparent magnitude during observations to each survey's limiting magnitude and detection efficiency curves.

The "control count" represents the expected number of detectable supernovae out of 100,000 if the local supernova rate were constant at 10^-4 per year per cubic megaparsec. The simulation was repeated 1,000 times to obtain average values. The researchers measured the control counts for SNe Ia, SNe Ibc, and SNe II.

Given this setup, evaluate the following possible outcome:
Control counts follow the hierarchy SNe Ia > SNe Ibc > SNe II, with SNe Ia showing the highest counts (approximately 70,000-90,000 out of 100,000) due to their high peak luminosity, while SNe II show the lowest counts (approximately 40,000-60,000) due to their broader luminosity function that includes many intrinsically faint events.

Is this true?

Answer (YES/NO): NO